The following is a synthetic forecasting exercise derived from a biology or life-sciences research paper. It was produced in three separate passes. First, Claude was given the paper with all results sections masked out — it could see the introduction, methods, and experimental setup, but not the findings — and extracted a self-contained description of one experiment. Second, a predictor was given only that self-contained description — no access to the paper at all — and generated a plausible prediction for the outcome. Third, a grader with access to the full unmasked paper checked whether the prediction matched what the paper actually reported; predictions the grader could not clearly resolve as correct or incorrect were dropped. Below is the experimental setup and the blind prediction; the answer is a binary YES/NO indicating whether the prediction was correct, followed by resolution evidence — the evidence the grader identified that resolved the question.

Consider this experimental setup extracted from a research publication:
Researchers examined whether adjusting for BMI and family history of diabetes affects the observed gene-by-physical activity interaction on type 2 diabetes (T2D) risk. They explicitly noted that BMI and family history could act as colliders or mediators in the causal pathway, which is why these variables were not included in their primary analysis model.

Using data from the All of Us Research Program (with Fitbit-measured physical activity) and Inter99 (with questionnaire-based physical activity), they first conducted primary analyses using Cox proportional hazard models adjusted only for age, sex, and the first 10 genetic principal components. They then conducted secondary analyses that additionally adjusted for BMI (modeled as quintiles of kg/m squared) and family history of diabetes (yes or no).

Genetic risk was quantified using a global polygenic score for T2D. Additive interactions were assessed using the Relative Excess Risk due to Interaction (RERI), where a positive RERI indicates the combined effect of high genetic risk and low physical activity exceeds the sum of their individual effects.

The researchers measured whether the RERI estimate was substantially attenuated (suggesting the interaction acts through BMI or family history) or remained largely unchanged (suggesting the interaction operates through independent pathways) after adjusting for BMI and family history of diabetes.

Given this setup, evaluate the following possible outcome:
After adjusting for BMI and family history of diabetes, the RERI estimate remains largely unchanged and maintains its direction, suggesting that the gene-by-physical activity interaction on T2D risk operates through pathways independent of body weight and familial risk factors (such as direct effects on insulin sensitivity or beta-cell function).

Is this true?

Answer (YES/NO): NO